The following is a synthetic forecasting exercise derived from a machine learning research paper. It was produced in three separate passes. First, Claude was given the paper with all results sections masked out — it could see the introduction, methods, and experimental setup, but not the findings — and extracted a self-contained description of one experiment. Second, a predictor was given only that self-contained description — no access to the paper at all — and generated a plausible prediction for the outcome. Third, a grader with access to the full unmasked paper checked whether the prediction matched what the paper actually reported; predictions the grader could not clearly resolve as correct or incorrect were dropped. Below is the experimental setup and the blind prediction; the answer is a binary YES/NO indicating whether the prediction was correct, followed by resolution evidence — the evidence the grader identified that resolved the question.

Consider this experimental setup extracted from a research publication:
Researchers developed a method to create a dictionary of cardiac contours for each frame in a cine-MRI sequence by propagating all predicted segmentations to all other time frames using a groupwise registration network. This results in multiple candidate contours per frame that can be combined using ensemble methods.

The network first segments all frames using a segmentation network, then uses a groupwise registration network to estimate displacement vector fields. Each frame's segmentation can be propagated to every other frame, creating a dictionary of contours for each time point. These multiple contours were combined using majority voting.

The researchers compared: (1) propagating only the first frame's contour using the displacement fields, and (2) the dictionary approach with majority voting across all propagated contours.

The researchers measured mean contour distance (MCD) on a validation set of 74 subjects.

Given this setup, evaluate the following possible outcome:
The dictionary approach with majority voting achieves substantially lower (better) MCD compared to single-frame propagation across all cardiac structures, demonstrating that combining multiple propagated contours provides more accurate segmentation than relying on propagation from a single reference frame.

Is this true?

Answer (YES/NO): NO